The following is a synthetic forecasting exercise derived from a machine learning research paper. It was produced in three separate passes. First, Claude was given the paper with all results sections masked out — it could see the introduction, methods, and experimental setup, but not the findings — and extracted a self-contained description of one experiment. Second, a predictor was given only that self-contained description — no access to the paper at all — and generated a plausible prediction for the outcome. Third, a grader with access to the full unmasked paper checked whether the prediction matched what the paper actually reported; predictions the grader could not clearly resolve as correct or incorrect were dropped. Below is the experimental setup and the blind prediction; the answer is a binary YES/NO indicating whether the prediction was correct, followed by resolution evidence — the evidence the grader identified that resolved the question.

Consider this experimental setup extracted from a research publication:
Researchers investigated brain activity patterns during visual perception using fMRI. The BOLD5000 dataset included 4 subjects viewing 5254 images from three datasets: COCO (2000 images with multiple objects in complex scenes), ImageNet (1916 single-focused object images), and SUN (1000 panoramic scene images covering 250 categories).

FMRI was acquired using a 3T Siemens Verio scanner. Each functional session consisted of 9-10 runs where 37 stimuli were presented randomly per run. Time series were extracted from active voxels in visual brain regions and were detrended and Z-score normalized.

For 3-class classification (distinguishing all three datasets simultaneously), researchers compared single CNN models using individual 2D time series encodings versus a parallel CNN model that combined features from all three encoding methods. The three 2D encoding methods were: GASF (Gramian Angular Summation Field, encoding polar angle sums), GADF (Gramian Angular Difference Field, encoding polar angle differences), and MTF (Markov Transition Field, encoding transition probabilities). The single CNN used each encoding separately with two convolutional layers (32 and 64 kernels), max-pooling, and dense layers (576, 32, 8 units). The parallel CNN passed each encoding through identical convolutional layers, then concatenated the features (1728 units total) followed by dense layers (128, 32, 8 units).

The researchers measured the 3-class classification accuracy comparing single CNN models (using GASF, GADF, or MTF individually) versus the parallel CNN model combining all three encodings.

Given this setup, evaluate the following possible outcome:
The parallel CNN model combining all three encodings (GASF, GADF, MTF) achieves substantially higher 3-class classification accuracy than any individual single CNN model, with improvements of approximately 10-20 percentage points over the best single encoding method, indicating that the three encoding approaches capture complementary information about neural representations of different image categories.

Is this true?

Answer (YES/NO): NO